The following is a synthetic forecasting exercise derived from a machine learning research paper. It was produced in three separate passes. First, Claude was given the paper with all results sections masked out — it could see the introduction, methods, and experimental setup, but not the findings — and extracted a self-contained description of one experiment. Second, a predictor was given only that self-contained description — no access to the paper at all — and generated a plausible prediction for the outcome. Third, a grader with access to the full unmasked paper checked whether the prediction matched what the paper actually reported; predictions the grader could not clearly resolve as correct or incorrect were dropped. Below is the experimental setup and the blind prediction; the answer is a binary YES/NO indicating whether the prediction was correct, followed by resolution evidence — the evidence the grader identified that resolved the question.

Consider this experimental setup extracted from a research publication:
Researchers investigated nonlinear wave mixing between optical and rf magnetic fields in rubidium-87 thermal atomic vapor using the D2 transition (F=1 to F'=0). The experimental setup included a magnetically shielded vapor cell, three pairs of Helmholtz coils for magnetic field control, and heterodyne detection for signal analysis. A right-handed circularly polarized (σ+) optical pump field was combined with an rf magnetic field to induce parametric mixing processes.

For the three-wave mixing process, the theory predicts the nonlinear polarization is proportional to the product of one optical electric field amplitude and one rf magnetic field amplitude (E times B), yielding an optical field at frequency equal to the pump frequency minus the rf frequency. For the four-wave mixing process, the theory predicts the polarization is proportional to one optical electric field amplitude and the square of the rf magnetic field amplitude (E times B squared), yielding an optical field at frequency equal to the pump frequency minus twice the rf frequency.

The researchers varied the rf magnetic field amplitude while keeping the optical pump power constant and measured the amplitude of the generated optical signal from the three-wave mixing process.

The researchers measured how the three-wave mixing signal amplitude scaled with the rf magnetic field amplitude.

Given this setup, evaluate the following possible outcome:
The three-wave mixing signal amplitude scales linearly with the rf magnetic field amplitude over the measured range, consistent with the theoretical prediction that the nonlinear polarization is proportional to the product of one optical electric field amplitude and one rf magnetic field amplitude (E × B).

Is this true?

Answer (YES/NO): YES